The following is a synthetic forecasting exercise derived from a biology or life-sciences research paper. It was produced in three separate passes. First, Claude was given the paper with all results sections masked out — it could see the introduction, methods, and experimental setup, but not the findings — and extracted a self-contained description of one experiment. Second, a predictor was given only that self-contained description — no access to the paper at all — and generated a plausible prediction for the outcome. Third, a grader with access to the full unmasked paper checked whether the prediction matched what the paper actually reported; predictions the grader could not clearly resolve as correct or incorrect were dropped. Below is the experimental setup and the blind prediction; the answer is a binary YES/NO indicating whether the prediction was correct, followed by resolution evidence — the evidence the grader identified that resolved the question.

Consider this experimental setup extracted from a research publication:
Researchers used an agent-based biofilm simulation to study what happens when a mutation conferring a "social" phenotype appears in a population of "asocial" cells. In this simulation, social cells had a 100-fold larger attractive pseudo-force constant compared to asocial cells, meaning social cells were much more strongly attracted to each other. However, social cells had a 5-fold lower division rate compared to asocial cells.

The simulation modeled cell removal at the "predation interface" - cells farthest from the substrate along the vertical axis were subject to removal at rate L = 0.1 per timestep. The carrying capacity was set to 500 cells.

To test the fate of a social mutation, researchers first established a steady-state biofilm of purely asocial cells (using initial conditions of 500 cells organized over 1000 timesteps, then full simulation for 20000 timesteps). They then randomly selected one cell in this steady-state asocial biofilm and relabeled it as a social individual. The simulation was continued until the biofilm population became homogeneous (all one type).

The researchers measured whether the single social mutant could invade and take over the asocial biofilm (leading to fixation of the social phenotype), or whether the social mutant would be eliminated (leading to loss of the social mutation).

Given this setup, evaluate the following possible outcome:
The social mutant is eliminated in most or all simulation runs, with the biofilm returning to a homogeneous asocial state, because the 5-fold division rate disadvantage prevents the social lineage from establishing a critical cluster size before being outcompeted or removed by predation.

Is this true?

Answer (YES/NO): NO